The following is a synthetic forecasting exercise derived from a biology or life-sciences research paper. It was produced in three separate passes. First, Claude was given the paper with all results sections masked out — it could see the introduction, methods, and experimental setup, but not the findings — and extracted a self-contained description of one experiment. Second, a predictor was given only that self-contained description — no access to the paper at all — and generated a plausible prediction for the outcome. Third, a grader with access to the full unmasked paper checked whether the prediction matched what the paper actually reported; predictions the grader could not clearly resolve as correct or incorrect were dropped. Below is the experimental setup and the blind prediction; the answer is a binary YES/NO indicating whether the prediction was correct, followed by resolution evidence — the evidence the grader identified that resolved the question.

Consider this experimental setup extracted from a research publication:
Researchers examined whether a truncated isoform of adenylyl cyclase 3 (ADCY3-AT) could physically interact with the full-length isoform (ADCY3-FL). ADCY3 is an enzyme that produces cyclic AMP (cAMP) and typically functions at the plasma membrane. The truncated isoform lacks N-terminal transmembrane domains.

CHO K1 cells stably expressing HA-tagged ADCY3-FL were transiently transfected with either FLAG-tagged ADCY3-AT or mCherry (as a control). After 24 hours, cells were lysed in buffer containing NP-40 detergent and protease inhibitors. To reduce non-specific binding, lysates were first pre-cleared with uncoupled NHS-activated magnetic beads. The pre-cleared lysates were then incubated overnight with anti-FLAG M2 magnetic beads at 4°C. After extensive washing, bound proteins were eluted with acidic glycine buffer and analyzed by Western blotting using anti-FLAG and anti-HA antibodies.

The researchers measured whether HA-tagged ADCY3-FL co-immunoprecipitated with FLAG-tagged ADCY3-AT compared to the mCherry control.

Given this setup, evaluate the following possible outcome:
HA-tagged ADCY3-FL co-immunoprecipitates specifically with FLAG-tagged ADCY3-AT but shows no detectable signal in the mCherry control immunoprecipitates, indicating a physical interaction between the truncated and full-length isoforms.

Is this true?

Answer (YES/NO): YES